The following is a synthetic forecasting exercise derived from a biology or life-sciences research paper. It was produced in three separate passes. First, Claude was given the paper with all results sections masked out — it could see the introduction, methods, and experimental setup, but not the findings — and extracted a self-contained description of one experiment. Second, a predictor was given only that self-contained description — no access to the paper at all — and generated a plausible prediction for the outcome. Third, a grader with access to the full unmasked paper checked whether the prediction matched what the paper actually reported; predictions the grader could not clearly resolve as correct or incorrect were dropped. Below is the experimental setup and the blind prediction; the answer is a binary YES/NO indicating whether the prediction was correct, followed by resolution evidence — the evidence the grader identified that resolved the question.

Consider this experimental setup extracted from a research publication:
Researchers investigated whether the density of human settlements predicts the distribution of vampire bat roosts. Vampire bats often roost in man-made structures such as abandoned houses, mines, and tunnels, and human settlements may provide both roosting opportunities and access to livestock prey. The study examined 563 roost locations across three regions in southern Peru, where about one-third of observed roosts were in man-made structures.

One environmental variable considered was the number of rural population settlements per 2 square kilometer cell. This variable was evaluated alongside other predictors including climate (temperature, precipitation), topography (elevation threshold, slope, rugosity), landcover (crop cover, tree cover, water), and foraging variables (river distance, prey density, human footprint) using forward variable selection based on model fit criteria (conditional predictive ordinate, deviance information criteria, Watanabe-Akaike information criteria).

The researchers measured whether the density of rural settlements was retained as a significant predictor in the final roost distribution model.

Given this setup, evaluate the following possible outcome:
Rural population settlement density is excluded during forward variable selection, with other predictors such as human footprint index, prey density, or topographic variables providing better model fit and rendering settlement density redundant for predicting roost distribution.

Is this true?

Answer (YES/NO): NO